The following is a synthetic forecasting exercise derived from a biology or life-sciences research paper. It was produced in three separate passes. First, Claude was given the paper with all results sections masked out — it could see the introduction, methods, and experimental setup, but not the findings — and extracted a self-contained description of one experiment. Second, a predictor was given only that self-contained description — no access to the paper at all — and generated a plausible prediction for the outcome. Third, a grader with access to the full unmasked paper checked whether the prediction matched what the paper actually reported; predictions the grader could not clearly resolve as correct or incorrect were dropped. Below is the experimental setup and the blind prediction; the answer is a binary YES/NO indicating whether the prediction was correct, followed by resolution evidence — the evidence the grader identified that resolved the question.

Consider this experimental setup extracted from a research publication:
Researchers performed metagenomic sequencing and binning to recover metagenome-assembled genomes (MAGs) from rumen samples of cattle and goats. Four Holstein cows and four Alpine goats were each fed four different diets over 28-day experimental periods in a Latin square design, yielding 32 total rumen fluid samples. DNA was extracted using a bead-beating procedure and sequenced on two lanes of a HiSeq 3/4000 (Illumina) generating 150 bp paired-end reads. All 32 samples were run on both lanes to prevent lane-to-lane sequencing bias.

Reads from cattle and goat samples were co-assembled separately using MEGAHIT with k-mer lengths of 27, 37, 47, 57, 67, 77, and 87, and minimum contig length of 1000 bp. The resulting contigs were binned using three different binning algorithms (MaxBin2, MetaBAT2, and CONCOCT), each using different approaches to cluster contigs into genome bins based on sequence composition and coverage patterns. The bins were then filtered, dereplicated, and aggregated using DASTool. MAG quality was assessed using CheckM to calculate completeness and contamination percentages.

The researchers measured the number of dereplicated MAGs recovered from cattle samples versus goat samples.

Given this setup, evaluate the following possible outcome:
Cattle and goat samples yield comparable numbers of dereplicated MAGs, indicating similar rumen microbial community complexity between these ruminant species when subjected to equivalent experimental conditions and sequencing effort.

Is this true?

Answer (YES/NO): NO